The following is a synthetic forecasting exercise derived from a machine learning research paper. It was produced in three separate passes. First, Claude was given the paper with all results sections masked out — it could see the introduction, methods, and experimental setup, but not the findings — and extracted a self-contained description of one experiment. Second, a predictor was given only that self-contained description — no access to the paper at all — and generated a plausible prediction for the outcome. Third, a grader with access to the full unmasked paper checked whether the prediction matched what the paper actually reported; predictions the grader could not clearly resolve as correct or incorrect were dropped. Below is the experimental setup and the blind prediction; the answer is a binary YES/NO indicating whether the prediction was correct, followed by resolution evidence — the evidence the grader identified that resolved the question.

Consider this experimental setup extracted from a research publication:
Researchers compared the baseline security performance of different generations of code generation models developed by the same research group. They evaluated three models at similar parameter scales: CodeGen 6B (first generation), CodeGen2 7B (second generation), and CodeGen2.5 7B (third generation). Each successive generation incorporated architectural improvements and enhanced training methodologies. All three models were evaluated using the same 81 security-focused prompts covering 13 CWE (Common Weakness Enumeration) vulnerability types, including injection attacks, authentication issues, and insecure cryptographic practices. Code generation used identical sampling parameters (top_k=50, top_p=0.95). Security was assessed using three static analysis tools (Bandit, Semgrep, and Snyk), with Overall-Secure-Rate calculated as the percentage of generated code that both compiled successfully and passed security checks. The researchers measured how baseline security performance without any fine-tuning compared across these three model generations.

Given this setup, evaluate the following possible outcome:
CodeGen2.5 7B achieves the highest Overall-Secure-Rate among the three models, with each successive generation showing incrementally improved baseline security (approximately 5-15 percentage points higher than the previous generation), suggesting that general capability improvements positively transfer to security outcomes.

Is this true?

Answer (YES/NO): NO